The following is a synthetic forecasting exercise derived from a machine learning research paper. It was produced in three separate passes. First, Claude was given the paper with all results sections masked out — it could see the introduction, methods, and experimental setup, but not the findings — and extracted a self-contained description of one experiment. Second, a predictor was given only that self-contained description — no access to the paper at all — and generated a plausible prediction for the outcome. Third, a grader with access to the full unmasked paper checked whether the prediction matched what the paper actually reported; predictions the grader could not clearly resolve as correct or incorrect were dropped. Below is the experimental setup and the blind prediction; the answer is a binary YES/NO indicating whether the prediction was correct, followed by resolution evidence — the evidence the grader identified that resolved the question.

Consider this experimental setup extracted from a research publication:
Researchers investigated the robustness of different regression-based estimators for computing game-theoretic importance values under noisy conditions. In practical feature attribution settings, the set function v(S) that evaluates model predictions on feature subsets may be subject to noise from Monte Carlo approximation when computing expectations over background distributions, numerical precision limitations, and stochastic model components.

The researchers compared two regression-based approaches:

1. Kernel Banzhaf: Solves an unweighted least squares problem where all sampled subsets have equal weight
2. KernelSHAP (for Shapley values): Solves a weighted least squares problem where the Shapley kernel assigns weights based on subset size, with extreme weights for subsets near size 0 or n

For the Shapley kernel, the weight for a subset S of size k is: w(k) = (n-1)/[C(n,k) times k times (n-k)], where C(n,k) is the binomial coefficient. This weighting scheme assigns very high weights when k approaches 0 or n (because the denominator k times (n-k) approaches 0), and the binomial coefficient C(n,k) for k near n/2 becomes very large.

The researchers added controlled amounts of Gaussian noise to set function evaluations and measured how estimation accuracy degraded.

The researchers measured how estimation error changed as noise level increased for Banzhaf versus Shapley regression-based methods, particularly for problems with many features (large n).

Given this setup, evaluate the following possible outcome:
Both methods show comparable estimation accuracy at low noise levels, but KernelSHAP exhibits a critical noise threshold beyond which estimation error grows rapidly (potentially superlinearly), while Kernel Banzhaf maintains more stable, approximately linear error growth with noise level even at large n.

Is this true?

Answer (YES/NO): NO